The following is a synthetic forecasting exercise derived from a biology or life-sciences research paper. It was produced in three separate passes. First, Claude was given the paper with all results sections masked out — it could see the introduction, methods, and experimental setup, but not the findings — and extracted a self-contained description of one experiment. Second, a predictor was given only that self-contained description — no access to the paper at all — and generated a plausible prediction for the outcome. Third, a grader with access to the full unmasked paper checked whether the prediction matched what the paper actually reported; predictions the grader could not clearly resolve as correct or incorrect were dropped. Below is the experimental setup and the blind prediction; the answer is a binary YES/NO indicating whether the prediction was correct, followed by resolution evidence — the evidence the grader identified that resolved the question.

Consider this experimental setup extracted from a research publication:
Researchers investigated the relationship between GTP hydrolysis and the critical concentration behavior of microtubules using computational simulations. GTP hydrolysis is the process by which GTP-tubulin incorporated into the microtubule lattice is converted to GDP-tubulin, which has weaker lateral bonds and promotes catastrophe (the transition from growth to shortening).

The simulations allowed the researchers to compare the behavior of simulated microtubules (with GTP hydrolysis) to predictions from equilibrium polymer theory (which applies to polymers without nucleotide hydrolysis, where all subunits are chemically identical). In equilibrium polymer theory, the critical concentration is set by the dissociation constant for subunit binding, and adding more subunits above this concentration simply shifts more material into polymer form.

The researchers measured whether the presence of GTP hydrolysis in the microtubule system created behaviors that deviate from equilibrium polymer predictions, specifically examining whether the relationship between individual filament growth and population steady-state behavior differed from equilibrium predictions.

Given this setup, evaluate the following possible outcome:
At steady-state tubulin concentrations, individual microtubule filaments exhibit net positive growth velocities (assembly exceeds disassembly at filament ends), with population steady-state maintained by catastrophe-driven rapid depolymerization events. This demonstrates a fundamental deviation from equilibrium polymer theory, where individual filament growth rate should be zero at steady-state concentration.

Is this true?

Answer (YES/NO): NO